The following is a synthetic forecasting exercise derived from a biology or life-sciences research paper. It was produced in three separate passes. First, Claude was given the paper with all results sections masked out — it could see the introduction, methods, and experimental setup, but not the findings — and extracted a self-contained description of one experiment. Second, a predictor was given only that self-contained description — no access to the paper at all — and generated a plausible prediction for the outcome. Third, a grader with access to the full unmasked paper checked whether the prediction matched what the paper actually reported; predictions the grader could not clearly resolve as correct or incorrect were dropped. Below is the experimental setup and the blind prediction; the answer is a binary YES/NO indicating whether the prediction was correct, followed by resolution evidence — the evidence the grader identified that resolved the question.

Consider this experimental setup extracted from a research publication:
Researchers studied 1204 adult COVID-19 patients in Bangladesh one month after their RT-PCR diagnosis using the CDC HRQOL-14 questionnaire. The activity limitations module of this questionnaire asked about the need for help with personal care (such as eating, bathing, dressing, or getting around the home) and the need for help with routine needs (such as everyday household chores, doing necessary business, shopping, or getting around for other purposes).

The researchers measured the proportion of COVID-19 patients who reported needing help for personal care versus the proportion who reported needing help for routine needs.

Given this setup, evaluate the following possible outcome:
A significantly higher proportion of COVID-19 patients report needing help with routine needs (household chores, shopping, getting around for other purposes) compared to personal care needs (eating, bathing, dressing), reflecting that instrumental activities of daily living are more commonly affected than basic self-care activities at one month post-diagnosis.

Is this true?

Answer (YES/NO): NO